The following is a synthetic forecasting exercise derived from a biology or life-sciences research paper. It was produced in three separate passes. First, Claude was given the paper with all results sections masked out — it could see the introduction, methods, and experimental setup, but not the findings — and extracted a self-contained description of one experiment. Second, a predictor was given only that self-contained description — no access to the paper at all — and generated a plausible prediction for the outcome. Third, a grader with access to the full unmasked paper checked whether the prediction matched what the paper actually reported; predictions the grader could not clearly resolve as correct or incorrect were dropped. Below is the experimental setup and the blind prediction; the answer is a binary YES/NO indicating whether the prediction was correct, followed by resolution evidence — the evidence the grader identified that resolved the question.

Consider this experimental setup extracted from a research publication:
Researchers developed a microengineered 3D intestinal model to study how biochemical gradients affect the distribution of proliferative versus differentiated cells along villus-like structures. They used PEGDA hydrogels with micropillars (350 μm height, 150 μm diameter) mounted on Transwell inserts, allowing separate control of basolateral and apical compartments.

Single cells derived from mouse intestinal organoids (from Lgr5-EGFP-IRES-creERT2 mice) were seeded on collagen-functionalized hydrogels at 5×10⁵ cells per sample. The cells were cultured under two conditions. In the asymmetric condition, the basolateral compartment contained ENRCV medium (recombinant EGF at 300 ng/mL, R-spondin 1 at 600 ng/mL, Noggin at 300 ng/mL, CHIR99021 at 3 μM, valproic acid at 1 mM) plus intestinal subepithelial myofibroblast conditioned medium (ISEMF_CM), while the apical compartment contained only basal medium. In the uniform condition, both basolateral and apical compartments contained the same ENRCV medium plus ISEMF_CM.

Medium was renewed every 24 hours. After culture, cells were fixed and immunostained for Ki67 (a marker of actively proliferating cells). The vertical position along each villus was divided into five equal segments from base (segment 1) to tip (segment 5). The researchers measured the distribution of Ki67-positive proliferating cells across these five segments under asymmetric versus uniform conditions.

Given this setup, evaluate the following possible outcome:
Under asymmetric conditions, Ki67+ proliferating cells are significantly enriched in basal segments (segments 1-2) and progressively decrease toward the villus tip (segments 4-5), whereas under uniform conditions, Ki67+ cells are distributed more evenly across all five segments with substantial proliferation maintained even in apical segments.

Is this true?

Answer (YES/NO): YES